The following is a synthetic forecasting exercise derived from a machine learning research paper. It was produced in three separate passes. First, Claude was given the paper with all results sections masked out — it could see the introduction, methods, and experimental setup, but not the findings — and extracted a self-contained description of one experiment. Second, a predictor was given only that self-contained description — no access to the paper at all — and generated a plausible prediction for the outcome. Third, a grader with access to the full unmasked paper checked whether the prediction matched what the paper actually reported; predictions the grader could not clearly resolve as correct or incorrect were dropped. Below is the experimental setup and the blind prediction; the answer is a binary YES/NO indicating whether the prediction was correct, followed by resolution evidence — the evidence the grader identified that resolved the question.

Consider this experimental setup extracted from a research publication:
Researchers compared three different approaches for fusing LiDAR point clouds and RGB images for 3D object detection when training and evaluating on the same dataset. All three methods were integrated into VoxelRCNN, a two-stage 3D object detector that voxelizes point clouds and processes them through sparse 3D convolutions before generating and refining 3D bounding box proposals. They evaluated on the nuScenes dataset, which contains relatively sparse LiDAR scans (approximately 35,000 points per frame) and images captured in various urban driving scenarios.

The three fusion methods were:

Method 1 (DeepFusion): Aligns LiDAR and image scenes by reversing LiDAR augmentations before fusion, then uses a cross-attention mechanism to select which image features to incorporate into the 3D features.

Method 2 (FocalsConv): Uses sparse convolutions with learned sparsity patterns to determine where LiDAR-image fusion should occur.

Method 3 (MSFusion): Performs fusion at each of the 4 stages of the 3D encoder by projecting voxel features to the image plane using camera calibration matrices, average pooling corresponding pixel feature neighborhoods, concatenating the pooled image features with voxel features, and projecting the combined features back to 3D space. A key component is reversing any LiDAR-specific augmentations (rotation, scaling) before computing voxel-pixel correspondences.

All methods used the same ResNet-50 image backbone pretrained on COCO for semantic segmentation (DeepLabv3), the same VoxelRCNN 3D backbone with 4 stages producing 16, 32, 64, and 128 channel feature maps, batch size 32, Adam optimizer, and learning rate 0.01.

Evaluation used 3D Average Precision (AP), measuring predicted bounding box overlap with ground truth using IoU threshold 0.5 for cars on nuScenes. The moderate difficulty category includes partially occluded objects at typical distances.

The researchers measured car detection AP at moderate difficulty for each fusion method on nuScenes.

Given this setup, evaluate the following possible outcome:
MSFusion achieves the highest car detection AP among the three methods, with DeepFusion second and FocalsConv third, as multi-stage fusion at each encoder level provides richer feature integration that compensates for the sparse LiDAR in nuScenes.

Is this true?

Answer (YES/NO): YES